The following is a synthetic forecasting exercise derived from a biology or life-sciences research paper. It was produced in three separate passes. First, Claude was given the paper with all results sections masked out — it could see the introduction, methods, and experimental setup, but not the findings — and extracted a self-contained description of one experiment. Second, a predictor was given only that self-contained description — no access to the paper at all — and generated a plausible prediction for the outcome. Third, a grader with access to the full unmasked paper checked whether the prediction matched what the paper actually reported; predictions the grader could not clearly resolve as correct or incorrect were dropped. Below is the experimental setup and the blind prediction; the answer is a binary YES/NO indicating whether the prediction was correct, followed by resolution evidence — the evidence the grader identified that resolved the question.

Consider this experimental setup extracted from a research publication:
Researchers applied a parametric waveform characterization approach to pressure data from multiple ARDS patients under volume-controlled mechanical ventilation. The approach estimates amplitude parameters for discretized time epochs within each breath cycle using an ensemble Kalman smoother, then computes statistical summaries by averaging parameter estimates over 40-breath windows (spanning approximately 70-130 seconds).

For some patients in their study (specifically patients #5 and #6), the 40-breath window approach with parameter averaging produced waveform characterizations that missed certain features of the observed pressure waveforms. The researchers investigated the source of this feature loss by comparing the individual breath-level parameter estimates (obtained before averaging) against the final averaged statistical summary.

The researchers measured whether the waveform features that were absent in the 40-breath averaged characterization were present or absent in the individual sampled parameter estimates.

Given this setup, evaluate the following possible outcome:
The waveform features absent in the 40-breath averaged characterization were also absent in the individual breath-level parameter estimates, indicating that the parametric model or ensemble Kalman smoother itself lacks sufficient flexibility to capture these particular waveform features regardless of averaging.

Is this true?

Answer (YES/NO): NO